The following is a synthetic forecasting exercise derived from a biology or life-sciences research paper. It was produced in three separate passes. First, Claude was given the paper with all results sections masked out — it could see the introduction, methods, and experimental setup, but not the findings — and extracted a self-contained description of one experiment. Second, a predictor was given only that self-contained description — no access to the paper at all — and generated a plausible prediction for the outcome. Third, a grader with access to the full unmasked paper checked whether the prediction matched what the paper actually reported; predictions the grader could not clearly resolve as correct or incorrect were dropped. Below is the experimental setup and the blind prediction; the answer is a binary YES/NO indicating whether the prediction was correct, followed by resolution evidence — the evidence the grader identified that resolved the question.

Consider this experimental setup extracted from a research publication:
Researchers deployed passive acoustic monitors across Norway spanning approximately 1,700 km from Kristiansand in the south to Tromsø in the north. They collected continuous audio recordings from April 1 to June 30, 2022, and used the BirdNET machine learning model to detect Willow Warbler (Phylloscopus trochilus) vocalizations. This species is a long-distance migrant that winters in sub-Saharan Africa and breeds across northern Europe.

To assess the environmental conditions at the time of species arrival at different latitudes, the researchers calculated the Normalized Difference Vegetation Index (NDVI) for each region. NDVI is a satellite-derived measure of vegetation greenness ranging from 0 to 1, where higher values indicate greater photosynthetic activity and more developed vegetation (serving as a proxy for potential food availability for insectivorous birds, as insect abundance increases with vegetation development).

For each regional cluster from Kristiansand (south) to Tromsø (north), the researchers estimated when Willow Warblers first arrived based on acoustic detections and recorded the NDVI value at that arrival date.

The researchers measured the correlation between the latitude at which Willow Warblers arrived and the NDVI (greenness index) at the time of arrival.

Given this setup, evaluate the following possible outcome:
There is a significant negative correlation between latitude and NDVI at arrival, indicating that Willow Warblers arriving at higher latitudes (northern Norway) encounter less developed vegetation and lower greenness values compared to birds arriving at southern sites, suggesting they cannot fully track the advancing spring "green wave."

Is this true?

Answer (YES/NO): YES